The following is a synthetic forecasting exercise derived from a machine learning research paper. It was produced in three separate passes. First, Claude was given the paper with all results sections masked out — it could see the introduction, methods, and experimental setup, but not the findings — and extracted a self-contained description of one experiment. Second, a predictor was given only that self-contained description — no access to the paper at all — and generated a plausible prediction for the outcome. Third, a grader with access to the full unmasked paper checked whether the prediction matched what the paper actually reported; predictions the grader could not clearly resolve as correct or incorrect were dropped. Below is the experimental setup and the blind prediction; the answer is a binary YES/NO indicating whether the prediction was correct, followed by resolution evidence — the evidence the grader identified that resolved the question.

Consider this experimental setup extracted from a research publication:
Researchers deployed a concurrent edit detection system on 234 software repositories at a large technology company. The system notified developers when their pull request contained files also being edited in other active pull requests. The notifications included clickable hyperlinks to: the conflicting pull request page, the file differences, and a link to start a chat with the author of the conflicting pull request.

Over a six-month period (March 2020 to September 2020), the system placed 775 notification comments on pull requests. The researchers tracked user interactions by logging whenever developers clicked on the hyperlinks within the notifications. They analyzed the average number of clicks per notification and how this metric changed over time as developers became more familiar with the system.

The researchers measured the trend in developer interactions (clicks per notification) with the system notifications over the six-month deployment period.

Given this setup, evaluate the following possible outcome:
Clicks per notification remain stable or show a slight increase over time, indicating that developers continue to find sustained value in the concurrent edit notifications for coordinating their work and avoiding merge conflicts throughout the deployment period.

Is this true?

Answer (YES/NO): NO